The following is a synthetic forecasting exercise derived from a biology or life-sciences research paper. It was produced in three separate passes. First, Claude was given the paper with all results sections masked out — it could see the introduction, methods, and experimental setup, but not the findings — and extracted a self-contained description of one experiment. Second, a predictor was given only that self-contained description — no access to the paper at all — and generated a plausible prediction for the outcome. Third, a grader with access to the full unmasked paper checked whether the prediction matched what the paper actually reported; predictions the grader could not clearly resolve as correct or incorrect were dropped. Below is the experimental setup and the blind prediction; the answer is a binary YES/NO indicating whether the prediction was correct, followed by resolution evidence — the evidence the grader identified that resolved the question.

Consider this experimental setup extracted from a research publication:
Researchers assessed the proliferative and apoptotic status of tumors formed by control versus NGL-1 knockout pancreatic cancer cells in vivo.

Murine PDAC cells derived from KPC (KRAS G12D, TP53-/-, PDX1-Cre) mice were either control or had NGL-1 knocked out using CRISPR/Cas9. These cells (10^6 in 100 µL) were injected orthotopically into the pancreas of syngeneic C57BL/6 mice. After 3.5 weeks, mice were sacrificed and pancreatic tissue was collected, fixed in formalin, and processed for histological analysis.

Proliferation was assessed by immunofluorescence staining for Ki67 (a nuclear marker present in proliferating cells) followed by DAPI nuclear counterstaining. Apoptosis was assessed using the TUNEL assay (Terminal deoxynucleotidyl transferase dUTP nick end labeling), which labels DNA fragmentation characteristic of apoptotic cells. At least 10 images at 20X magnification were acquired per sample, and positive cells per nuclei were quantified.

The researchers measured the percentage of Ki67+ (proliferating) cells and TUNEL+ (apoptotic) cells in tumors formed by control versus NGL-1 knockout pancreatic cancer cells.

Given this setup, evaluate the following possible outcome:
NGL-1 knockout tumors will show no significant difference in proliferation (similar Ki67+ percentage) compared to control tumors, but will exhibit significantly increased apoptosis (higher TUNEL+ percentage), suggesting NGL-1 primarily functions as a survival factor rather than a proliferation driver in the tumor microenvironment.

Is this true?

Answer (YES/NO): NO